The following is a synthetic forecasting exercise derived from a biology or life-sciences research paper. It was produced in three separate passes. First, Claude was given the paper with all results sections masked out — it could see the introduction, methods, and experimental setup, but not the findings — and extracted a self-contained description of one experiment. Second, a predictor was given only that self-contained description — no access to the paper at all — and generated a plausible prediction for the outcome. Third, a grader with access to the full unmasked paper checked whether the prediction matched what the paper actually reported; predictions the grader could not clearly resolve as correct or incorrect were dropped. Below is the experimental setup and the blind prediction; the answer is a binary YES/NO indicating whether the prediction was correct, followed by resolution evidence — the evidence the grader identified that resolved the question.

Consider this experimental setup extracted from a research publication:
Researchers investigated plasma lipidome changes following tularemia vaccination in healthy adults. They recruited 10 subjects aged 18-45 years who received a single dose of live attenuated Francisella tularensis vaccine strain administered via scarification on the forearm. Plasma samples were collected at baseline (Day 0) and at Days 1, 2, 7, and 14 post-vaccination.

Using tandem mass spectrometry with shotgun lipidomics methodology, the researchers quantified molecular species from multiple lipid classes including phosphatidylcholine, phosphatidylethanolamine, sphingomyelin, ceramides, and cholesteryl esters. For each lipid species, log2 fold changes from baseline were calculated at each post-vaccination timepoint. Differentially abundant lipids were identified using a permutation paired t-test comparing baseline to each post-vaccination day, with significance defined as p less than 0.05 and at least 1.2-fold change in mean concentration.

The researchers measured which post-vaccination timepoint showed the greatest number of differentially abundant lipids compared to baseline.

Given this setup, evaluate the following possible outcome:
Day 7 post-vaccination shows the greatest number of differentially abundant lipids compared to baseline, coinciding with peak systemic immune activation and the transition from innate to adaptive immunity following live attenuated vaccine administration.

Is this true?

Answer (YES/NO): YES